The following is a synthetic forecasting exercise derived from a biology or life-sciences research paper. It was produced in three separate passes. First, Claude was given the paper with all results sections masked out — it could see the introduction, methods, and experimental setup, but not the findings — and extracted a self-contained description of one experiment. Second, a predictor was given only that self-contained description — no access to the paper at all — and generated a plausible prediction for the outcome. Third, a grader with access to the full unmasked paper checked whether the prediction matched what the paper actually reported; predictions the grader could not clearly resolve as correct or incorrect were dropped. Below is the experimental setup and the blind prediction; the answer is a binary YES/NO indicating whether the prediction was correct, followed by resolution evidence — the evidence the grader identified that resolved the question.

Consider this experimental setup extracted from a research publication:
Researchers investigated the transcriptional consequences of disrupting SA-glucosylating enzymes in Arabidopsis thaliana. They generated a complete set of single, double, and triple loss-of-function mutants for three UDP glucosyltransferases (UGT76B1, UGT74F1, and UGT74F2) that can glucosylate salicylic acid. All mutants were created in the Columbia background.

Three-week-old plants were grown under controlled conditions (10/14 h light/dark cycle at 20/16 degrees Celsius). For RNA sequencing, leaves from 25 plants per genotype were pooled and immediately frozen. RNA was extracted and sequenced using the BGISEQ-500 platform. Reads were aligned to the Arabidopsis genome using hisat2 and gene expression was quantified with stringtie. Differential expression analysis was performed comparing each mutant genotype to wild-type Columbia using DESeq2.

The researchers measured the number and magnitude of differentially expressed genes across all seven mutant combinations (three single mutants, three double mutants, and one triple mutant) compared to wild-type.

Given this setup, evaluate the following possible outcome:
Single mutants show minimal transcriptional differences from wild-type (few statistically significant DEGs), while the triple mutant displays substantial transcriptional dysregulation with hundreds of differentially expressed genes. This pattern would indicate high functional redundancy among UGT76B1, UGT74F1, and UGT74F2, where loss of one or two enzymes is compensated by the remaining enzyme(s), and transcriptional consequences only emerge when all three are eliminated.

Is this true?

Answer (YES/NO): NO